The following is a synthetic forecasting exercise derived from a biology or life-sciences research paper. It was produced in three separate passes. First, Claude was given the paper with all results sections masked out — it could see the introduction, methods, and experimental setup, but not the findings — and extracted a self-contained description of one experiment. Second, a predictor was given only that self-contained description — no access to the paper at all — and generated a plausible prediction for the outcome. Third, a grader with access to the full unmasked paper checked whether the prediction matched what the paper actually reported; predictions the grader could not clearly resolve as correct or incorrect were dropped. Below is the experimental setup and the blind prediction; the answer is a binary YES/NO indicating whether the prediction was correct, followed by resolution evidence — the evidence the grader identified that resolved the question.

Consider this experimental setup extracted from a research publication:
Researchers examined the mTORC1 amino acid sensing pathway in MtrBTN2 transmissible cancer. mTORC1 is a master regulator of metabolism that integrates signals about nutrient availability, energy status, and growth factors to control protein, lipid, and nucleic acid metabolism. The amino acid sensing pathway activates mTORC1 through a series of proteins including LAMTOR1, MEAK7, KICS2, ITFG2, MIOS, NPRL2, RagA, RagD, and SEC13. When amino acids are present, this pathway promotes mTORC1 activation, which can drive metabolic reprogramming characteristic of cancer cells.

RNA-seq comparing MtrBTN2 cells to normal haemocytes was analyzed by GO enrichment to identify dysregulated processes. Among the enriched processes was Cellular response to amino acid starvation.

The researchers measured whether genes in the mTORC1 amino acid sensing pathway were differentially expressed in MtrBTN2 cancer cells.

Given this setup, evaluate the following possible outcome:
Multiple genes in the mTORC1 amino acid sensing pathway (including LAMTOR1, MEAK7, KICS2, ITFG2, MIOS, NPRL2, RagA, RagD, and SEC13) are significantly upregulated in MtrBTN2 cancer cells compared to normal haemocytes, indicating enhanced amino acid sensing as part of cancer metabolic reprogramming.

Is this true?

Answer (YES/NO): NO